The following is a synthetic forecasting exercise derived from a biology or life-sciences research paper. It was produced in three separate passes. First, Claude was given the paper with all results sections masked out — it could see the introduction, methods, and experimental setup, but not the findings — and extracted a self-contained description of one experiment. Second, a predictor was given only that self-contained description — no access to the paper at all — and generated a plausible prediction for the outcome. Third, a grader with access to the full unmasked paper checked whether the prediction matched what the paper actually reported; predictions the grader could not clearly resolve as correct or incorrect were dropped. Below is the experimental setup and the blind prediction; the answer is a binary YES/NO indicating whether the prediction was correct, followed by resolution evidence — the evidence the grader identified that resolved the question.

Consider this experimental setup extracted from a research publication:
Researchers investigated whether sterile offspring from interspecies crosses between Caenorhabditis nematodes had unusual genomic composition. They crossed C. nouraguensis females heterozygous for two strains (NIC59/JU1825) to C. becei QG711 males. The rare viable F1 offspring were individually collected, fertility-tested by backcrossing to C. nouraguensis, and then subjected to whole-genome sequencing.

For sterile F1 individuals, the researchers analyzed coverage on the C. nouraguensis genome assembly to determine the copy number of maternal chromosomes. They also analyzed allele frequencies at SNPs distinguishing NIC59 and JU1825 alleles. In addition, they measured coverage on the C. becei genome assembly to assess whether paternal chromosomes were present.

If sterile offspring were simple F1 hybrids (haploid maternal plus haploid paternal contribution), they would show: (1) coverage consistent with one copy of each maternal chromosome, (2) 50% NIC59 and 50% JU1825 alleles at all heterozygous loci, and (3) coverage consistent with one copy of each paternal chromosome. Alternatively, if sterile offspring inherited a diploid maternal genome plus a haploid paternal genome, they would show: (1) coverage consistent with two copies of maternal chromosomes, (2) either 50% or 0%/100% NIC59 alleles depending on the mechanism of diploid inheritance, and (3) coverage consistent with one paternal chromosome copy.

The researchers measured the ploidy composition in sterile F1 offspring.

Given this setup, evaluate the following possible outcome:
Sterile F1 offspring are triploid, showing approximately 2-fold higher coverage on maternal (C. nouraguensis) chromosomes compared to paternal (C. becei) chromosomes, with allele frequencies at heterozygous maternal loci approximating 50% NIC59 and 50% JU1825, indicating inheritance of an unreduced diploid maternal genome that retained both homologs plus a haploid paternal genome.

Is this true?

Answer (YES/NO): YES